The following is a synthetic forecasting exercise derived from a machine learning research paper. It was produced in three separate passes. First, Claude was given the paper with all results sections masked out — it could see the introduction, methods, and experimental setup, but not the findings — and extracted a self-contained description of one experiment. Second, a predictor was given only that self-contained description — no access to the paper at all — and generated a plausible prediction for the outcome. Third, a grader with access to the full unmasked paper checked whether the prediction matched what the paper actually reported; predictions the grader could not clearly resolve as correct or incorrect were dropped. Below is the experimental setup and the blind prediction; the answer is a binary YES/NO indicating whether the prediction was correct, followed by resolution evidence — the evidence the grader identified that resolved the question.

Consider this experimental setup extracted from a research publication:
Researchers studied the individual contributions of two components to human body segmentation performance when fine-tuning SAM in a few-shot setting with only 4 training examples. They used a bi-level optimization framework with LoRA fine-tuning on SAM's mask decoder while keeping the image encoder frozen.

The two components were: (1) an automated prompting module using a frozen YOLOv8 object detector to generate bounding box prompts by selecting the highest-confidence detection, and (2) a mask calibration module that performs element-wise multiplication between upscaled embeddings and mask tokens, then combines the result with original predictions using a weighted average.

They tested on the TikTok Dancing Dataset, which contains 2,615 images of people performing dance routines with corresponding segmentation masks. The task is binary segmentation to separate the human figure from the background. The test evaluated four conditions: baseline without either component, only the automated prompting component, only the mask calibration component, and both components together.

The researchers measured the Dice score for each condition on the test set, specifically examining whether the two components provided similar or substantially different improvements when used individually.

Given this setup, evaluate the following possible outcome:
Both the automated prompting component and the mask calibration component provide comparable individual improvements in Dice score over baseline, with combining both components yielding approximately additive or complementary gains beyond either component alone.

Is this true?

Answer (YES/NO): NO